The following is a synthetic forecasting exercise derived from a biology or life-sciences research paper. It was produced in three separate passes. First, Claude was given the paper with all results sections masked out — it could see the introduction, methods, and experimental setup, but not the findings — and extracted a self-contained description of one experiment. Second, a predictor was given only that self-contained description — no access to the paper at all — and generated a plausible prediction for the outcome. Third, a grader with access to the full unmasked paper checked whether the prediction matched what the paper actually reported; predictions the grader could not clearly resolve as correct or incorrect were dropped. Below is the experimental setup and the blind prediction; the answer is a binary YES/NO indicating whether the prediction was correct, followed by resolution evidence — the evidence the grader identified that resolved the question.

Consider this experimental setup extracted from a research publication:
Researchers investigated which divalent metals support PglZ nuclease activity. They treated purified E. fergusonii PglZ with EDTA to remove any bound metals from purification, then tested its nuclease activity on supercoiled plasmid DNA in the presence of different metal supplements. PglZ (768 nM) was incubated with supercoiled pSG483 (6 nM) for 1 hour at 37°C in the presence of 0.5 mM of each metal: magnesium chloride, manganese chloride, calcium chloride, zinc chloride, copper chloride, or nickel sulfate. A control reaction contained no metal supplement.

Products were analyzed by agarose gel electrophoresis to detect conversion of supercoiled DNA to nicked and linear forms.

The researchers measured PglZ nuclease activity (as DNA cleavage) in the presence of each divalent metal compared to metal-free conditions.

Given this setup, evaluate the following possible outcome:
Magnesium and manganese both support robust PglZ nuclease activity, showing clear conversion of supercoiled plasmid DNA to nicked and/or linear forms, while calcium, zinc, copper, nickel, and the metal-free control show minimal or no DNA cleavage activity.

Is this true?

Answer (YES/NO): NO